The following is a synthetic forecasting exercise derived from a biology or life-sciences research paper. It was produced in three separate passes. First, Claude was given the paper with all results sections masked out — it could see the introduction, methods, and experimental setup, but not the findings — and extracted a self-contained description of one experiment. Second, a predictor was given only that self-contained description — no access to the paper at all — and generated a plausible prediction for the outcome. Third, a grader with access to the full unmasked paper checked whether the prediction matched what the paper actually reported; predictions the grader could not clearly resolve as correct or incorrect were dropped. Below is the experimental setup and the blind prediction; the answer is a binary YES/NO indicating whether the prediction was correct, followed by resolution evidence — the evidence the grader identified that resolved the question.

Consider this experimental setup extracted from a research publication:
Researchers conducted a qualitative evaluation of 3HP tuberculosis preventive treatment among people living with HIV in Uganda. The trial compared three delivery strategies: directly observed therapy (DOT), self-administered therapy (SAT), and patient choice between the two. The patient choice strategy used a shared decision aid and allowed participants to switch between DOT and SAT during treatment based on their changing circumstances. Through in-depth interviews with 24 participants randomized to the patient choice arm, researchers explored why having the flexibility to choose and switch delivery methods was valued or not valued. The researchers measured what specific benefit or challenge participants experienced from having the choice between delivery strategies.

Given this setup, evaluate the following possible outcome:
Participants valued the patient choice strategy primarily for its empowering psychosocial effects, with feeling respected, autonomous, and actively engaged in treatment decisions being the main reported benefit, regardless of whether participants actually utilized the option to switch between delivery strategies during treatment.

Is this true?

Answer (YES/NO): NO